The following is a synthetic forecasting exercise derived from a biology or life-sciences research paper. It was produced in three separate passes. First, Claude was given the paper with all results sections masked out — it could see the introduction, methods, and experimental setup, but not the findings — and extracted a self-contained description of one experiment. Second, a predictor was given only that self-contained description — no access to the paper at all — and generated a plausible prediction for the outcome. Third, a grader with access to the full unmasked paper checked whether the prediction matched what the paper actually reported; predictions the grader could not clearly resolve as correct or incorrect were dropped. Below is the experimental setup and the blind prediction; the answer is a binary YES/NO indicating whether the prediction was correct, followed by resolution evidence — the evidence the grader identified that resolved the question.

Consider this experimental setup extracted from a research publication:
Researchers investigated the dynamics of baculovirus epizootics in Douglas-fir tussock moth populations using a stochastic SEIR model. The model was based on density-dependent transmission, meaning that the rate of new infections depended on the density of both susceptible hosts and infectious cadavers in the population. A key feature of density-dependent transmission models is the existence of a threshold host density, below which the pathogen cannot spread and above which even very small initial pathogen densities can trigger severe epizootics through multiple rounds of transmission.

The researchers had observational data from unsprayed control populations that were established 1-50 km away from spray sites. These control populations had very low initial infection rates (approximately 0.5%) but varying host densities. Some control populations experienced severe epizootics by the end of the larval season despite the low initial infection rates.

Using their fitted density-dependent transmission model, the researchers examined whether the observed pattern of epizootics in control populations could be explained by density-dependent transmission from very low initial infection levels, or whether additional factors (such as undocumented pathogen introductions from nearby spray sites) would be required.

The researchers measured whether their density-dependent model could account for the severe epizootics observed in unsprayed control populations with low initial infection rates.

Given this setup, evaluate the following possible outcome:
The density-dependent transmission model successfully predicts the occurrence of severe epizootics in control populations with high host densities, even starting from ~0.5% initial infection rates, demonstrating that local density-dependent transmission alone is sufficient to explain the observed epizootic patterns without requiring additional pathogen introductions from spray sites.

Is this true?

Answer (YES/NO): YES